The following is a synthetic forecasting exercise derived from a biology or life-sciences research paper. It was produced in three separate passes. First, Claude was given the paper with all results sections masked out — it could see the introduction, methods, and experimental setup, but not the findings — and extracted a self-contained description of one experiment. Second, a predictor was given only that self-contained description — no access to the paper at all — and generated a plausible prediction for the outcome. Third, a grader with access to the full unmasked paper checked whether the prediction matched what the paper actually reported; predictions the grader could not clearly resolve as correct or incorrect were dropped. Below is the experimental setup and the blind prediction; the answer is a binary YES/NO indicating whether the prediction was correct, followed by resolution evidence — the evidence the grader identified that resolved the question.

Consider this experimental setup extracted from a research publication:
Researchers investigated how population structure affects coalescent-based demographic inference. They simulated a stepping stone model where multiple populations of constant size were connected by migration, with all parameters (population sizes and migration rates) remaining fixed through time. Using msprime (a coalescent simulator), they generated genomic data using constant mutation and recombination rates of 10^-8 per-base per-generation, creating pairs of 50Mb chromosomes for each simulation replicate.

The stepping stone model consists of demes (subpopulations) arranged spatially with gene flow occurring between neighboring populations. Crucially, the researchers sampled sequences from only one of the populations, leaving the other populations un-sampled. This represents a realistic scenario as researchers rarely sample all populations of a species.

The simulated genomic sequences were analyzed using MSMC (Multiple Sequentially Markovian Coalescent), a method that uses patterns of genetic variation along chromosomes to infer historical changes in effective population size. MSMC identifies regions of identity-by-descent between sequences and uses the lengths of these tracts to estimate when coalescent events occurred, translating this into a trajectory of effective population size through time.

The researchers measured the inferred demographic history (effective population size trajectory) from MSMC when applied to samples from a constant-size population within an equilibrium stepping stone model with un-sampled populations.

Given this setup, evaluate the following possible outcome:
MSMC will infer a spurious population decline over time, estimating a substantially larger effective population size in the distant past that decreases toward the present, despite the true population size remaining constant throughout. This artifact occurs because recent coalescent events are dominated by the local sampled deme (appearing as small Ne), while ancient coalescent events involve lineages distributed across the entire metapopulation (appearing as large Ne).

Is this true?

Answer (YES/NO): YES